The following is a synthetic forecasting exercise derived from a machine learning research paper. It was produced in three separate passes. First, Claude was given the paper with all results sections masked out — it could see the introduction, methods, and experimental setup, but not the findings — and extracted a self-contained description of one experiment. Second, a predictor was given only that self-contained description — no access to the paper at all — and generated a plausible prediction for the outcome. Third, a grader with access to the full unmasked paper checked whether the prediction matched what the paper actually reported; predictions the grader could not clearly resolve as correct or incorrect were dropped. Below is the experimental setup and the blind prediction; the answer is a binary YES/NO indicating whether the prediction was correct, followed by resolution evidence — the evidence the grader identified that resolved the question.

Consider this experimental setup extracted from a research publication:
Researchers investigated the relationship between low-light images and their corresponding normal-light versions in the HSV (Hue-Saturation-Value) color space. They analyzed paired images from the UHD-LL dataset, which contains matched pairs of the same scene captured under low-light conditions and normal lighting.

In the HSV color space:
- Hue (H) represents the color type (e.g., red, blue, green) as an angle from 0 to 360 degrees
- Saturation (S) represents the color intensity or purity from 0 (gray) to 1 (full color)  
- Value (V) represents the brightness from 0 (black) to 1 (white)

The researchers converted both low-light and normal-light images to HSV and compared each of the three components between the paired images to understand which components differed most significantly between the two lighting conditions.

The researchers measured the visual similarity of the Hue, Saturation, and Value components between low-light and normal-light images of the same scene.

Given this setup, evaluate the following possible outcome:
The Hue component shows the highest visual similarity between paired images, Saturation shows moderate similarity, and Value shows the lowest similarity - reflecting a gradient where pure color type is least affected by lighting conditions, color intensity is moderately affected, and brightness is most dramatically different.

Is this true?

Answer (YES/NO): NO